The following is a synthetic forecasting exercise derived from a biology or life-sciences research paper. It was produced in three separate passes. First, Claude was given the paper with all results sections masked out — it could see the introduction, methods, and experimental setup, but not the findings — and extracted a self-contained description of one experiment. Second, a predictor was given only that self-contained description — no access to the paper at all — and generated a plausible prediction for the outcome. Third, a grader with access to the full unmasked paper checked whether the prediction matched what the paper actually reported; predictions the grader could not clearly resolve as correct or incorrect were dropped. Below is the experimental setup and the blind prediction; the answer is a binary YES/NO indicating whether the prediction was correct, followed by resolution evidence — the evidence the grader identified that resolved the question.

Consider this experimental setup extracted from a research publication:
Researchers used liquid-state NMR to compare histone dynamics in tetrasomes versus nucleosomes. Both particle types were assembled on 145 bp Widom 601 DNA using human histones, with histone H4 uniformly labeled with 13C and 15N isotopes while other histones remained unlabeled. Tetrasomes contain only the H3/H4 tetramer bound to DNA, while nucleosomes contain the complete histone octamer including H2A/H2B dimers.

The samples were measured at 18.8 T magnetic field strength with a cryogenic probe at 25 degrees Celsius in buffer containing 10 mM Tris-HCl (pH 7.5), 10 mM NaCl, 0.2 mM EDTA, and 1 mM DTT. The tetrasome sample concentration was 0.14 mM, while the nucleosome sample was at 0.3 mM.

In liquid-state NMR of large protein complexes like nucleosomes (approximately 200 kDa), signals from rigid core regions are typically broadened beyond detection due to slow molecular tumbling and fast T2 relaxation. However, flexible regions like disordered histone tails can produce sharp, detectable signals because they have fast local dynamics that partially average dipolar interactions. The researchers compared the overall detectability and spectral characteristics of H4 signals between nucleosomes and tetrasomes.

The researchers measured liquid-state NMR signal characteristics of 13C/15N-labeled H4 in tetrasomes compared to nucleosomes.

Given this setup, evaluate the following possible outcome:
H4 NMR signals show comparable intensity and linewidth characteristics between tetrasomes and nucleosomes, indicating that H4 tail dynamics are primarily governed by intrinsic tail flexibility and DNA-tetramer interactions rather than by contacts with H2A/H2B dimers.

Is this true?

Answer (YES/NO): NO